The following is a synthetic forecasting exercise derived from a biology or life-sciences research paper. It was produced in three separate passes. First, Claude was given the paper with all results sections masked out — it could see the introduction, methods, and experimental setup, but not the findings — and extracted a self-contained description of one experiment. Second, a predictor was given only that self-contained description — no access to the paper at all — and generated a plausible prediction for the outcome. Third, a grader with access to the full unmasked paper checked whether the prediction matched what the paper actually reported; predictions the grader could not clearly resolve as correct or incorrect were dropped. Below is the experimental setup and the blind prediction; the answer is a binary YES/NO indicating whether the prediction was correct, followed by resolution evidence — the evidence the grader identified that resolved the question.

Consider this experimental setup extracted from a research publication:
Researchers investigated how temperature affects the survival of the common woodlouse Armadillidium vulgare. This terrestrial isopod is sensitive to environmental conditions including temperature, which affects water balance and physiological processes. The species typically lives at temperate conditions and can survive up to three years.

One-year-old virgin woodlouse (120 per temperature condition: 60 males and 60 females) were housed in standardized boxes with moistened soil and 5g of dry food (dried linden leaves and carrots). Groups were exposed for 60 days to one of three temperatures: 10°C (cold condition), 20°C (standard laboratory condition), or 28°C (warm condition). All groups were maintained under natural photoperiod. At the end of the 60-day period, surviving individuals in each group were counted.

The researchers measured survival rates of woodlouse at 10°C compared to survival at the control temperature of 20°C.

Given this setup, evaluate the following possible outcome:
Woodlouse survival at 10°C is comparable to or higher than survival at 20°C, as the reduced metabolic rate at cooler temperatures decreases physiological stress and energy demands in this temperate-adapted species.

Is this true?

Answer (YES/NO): YES